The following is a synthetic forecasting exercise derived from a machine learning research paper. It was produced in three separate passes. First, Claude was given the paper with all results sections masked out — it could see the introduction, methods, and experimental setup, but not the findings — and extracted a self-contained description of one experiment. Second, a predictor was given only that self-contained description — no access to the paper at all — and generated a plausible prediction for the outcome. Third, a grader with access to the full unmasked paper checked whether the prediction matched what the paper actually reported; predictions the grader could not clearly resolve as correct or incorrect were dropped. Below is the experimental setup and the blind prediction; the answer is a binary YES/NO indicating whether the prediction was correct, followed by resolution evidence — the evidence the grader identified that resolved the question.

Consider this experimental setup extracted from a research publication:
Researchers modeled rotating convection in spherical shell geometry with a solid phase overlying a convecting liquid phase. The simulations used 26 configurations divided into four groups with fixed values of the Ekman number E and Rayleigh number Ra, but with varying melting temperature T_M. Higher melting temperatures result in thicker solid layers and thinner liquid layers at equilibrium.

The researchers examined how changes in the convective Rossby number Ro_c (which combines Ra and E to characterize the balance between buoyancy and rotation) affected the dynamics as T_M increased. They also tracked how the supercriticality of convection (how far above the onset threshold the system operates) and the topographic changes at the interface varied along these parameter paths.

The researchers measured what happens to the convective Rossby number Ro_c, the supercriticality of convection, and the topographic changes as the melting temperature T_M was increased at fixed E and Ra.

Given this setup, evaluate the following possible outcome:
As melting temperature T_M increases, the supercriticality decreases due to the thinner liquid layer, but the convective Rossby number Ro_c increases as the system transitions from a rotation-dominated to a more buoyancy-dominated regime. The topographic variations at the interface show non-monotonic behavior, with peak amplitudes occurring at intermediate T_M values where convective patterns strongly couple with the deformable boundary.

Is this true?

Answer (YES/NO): NO